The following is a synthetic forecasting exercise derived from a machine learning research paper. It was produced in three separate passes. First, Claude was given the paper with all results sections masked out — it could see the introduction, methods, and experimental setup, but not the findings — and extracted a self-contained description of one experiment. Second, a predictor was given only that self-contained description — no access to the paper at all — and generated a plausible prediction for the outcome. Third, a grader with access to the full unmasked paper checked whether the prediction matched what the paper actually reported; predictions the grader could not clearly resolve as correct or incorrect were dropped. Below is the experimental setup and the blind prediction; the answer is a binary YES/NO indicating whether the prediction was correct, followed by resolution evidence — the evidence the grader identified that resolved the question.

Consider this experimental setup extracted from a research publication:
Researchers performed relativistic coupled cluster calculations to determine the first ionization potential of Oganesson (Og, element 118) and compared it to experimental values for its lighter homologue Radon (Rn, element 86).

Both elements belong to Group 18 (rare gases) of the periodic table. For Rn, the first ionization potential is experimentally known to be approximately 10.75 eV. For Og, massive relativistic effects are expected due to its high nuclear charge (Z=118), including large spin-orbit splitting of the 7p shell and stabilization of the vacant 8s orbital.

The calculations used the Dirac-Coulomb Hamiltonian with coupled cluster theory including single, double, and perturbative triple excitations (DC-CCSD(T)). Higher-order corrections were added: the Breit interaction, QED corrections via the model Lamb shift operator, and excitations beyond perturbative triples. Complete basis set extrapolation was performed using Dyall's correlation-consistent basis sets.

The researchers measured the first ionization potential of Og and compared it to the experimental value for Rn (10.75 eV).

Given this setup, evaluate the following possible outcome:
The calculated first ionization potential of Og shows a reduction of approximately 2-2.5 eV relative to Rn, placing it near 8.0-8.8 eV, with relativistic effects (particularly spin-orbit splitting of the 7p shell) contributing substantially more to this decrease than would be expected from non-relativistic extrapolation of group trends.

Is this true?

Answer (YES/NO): NO